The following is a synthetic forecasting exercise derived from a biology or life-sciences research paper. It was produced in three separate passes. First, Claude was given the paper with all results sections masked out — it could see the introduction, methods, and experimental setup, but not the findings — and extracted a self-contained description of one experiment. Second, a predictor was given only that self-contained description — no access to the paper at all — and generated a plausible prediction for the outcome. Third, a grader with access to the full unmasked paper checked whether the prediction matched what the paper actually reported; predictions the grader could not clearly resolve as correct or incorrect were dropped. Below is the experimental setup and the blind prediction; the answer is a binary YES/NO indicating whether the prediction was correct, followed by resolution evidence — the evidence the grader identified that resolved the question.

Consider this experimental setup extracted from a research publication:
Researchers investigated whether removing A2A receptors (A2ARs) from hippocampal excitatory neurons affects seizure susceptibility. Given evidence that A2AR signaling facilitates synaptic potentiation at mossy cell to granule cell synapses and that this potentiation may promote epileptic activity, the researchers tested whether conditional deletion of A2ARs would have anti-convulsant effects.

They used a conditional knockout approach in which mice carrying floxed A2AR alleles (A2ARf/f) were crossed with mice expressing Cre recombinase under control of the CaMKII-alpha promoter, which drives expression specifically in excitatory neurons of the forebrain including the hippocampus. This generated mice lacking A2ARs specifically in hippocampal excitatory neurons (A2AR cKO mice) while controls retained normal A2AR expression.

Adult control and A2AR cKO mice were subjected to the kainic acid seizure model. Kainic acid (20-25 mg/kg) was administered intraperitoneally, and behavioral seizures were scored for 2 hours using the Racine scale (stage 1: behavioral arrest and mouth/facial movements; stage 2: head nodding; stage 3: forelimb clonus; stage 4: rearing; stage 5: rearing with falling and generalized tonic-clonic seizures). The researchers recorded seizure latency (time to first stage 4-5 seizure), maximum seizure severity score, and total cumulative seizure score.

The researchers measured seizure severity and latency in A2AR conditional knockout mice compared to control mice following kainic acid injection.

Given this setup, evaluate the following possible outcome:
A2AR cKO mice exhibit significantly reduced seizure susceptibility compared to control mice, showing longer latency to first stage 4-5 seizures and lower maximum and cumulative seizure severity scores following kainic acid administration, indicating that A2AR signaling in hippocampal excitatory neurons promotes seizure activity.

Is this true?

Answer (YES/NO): NO